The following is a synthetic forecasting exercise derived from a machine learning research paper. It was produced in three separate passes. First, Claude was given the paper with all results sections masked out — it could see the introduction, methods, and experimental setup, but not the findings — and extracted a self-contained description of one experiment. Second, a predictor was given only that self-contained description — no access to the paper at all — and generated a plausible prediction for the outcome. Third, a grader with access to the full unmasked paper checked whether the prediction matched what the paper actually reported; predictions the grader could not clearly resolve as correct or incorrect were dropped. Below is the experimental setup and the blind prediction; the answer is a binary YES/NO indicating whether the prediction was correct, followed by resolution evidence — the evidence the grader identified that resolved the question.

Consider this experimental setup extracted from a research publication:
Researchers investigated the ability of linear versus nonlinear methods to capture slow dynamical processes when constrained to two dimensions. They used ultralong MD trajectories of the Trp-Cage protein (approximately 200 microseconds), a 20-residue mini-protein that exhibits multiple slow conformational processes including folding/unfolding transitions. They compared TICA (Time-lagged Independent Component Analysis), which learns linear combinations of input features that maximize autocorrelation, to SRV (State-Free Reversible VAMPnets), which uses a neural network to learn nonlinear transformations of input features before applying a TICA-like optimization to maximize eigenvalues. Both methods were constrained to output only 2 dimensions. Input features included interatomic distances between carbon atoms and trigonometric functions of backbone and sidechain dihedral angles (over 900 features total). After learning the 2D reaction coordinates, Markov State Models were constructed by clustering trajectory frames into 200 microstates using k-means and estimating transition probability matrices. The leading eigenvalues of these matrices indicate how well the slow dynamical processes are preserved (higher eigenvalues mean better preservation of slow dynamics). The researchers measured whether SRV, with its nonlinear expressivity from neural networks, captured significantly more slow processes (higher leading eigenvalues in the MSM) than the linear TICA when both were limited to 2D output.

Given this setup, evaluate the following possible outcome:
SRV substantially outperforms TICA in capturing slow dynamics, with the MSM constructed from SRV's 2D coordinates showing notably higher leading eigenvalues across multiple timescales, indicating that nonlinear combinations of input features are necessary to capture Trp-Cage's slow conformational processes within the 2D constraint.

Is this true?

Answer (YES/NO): NO